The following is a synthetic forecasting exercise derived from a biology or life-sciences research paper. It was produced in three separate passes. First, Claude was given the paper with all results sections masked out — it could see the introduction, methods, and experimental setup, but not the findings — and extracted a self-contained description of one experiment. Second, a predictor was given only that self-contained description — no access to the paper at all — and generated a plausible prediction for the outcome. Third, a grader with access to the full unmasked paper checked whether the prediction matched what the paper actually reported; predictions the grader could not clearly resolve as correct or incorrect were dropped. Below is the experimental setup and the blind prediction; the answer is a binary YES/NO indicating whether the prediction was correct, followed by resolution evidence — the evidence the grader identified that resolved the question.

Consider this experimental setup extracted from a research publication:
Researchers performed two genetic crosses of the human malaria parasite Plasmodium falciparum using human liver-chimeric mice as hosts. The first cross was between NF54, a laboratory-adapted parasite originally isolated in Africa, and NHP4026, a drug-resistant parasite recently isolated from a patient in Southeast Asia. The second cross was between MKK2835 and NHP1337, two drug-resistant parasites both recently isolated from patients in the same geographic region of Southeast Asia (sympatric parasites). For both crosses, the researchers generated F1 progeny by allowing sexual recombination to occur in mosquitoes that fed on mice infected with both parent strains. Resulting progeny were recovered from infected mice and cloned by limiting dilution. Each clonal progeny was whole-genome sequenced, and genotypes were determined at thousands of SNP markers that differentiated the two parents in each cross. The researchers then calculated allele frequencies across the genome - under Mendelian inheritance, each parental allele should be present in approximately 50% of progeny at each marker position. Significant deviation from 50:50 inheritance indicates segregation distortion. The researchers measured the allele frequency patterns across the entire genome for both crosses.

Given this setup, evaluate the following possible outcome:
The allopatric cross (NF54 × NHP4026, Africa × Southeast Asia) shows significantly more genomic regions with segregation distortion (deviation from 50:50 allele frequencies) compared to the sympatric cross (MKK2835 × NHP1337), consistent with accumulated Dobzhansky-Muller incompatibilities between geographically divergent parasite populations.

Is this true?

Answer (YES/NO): YES